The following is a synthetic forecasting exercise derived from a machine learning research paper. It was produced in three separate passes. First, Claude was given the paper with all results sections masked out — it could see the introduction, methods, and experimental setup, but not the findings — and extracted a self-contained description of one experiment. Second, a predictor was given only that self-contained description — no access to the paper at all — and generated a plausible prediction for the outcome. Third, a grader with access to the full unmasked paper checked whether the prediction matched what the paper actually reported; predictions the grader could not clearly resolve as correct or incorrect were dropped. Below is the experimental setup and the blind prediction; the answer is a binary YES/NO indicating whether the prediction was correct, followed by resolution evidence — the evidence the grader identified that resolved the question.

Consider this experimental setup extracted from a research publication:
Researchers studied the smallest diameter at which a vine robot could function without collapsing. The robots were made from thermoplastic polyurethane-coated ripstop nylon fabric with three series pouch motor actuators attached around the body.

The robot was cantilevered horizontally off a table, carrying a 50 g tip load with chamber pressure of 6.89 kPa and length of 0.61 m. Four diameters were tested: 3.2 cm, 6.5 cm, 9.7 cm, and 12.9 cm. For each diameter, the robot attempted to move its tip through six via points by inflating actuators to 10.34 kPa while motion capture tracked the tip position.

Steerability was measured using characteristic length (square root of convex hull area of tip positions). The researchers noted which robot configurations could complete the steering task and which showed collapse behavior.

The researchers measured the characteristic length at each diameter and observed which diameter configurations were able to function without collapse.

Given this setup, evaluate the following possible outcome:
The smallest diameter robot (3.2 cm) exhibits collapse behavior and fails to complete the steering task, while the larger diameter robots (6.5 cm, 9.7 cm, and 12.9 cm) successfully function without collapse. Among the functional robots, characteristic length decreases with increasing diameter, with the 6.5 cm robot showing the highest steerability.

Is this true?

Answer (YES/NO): NO